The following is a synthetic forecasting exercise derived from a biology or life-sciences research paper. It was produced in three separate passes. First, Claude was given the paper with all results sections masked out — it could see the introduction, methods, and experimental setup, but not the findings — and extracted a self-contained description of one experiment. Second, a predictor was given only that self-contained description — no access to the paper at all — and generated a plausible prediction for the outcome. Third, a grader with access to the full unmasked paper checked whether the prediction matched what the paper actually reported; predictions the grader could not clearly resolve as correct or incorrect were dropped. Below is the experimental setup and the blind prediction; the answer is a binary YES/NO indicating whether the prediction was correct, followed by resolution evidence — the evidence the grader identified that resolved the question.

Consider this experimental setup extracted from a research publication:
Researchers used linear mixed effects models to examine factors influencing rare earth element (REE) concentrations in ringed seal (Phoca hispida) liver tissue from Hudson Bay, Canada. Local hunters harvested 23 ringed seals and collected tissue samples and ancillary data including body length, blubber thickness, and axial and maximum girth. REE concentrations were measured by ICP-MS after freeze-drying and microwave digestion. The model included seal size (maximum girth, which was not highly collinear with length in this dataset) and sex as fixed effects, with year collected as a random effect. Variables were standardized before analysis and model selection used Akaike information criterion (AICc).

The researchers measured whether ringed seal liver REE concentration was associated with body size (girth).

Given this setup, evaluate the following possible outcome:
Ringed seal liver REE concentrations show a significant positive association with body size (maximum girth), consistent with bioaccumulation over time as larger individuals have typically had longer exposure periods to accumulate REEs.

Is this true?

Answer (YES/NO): YES